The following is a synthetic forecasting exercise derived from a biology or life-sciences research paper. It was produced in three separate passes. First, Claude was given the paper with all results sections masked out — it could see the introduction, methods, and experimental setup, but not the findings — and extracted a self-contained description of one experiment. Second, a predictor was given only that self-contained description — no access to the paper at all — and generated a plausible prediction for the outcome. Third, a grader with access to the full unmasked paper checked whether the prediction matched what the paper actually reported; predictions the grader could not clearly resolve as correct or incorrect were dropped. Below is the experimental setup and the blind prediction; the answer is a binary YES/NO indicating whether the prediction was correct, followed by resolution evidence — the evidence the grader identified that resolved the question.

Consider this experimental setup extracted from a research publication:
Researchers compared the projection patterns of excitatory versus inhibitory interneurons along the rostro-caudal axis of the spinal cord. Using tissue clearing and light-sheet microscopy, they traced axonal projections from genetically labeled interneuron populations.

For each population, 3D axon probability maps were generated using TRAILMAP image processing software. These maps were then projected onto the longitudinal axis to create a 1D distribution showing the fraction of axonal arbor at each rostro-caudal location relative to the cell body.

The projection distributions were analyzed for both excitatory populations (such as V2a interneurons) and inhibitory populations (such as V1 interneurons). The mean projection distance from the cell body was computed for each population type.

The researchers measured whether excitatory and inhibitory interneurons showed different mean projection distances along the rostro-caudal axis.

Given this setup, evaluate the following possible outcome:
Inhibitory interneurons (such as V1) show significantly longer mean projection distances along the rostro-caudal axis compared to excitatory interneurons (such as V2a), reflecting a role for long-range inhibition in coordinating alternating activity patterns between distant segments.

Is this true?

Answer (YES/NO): YES